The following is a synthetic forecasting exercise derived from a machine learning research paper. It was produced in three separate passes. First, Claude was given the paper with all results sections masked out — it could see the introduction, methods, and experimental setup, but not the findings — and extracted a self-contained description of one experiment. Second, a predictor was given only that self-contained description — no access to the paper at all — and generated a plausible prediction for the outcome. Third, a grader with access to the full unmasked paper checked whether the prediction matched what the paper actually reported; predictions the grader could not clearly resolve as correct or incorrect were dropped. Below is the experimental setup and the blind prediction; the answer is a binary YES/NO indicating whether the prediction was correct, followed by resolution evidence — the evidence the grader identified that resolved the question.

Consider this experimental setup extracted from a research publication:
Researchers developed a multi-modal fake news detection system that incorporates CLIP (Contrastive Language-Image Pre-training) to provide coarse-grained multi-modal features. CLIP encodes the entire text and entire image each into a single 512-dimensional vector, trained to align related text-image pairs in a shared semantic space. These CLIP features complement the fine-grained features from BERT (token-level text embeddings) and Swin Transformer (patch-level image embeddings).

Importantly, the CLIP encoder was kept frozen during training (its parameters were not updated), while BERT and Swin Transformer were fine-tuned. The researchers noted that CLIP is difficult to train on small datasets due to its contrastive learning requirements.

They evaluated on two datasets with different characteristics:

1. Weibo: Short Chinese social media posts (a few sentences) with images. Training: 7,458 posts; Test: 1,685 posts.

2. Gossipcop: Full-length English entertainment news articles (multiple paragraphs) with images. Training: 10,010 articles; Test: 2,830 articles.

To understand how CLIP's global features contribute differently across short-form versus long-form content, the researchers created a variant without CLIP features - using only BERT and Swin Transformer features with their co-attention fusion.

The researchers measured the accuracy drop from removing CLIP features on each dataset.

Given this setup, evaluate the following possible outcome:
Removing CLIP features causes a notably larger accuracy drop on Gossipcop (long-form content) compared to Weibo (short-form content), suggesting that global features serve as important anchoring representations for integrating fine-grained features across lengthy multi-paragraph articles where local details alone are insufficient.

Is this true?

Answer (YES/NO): NO